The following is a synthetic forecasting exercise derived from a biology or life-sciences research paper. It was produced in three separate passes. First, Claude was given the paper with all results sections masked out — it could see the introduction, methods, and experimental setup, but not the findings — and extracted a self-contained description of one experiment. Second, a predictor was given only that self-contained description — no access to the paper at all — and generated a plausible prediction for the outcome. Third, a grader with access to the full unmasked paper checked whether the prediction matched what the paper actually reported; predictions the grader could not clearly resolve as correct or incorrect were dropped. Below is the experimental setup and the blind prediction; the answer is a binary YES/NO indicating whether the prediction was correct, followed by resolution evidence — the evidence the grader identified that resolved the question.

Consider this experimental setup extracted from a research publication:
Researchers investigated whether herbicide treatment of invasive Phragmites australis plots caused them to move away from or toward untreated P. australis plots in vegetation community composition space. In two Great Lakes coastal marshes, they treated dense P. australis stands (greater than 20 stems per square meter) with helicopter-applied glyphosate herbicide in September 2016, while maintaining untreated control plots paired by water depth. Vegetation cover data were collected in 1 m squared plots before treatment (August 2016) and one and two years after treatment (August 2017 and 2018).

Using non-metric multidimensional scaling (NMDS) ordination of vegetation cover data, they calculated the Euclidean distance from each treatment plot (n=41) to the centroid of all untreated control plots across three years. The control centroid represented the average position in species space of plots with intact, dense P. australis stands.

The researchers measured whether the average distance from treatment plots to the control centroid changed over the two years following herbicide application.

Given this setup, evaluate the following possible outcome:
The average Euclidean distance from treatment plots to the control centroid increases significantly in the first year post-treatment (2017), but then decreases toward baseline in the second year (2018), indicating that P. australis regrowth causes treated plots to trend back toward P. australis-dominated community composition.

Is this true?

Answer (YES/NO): NO